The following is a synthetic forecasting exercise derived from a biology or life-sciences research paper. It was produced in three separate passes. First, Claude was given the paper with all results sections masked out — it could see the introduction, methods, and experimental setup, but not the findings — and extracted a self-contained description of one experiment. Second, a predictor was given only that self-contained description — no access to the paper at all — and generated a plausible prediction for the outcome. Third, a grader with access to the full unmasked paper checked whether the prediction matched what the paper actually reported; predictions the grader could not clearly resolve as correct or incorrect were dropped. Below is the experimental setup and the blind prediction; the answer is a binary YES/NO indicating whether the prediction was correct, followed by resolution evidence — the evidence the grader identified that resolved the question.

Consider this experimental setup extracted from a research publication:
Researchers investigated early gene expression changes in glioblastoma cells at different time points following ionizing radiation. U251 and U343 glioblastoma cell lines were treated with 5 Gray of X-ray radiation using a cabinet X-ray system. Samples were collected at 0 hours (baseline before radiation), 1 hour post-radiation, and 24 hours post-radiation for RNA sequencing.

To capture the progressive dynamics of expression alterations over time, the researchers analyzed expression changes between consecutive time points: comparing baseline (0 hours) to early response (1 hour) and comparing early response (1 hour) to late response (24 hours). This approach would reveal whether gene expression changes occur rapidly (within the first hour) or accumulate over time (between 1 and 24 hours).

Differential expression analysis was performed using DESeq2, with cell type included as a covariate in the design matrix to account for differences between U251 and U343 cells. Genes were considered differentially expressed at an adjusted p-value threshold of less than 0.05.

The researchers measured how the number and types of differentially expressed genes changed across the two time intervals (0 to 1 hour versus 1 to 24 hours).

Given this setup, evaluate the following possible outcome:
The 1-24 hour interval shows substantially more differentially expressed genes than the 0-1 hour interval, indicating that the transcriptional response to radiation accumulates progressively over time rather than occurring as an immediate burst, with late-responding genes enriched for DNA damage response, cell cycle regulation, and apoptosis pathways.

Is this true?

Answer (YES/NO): NO